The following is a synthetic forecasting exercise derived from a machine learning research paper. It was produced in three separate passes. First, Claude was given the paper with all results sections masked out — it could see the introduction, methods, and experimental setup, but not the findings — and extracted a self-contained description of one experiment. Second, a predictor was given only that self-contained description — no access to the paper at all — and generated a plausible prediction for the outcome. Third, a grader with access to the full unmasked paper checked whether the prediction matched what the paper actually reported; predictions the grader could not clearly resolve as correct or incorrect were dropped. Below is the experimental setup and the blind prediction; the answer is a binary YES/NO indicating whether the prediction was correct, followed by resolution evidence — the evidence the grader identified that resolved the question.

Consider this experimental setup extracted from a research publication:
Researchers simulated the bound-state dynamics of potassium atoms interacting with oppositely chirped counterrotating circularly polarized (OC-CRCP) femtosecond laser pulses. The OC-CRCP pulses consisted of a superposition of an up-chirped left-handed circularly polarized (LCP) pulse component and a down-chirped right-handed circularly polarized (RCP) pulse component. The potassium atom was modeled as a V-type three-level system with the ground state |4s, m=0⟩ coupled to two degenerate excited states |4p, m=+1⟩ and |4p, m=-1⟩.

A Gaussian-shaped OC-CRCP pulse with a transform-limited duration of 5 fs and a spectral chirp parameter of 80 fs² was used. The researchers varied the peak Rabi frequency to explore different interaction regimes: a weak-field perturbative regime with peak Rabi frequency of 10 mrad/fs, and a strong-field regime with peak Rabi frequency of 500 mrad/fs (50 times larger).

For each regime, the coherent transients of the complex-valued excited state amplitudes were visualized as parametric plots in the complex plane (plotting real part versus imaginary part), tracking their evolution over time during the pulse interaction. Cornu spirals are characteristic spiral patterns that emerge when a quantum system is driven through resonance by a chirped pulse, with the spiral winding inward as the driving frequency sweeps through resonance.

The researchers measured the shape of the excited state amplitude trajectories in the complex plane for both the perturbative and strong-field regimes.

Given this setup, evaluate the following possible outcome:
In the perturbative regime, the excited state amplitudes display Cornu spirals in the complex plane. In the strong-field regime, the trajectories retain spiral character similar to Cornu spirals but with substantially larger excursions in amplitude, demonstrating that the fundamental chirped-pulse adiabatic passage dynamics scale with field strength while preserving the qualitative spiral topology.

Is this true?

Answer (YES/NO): NO